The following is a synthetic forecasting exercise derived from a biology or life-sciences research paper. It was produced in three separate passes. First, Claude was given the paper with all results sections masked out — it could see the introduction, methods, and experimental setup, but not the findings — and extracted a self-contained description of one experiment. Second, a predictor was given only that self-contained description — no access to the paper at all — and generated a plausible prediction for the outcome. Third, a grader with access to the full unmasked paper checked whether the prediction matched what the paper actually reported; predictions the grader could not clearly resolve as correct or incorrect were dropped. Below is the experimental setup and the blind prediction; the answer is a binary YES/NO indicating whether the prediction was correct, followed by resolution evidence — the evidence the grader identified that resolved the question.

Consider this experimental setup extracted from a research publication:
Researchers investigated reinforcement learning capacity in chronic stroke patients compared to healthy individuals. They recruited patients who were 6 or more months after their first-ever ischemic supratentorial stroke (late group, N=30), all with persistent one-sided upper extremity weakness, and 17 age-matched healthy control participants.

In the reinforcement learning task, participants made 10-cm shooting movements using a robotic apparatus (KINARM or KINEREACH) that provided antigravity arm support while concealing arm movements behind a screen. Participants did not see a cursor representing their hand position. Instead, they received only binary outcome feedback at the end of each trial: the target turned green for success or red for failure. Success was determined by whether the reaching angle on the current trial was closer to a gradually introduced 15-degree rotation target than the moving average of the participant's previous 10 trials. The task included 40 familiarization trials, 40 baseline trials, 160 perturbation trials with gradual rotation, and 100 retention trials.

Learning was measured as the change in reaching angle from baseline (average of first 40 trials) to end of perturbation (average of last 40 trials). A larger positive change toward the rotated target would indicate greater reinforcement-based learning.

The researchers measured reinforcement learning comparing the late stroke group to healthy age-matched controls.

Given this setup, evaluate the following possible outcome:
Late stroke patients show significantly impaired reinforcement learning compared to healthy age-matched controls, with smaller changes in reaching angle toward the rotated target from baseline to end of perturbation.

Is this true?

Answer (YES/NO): NO